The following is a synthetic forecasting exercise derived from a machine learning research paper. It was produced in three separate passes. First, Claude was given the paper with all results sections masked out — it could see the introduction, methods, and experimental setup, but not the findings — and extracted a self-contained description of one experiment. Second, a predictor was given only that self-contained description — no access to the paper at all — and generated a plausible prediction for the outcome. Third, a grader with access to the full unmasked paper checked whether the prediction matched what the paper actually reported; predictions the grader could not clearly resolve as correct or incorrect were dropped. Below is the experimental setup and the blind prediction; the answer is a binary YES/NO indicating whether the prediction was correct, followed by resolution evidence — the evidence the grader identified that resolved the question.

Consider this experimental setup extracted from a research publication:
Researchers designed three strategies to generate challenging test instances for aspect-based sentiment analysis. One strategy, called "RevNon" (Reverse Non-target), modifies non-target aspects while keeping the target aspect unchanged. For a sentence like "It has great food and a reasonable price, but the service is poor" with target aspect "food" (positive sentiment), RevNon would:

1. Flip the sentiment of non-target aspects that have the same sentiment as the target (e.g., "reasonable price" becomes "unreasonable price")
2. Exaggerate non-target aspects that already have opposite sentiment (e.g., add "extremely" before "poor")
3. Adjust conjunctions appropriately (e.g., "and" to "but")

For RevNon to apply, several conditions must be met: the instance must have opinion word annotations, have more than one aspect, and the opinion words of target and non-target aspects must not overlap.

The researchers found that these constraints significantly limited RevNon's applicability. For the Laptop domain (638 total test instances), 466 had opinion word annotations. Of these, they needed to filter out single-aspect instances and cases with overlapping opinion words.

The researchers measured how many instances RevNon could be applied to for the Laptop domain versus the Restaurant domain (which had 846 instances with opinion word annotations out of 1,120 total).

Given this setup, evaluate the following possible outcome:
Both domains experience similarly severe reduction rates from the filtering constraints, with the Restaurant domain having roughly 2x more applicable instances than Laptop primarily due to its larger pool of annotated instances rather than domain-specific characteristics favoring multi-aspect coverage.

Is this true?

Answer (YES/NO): NO